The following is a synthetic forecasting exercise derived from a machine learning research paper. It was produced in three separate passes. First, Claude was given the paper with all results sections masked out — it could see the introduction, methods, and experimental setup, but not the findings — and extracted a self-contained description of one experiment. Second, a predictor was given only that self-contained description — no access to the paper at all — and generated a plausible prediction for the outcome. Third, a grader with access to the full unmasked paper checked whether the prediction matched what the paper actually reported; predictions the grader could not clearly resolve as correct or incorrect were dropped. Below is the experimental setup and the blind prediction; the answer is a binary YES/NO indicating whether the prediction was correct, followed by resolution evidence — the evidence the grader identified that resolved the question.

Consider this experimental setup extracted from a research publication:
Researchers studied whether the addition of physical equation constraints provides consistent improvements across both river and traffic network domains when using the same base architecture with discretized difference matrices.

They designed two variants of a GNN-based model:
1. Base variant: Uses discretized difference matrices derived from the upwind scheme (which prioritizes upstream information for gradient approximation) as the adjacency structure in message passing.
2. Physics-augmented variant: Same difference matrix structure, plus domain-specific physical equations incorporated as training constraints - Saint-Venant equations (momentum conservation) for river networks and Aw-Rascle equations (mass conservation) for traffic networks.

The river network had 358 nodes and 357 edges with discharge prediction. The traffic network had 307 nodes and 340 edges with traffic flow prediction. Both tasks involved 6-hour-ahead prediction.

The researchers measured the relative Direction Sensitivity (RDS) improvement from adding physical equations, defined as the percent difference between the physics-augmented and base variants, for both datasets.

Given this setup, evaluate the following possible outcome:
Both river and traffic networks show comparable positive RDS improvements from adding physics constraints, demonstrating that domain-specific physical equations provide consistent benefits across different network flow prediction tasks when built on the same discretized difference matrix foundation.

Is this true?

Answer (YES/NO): YES